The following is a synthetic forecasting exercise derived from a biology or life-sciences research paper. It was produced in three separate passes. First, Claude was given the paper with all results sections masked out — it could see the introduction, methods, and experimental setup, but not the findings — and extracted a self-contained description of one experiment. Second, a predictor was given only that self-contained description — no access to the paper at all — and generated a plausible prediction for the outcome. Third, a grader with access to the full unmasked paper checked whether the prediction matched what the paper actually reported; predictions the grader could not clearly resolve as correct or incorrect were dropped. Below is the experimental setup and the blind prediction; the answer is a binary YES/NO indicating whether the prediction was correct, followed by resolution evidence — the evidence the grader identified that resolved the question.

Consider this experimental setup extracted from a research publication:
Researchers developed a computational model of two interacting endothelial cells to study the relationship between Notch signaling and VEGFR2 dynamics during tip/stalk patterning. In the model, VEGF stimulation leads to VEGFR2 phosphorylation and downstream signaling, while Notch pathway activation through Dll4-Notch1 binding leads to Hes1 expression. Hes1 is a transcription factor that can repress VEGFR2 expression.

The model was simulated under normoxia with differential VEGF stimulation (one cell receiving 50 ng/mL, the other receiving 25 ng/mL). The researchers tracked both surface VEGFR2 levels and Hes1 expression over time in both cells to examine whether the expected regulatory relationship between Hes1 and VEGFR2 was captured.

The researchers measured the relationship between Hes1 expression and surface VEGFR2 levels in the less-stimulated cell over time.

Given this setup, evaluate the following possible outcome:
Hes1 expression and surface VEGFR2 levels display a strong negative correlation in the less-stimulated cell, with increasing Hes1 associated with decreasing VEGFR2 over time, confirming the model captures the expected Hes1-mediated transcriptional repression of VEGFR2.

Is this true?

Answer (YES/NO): YES